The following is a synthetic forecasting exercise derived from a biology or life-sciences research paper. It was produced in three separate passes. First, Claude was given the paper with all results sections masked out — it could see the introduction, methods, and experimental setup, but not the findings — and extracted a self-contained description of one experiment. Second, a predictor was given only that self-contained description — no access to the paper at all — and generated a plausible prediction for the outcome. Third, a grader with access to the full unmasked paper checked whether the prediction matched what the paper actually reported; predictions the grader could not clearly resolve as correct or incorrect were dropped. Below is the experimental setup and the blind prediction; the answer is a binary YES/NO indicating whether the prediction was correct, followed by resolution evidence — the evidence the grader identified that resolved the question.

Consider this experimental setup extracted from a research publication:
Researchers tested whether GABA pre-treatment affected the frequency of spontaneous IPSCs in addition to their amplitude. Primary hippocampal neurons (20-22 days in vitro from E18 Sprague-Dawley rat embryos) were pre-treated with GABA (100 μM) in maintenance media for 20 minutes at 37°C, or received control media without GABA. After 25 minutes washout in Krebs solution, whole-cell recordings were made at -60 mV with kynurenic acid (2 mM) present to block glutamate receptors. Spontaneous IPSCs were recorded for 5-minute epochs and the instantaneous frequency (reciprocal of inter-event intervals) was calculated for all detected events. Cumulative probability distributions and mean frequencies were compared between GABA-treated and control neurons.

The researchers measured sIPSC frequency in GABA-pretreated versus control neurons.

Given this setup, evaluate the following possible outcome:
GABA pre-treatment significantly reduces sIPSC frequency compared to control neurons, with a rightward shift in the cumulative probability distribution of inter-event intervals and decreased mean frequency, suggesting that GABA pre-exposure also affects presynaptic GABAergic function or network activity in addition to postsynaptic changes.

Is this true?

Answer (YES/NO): NO